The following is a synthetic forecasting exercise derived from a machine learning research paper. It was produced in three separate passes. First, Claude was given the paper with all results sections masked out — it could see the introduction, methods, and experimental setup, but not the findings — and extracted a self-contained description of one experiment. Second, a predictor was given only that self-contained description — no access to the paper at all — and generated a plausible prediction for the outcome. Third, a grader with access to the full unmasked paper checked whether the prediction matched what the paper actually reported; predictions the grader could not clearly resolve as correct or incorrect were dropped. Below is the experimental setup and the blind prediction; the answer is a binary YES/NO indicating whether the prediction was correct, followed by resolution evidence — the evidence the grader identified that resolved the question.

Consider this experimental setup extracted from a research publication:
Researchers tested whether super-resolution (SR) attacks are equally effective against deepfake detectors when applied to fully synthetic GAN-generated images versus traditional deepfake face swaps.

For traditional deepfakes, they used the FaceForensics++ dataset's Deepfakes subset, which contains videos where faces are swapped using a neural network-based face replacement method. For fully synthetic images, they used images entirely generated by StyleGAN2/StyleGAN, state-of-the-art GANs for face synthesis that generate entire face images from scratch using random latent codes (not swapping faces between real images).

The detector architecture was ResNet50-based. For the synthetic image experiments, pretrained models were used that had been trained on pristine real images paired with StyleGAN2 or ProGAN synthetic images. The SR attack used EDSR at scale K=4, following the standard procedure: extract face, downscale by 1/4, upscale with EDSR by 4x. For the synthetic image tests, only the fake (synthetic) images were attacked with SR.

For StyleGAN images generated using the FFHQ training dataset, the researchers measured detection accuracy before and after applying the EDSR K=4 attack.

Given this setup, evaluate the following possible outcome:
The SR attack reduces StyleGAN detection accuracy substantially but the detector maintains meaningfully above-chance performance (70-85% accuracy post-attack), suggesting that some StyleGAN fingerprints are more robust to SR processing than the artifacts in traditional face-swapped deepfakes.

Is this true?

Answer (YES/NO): NO